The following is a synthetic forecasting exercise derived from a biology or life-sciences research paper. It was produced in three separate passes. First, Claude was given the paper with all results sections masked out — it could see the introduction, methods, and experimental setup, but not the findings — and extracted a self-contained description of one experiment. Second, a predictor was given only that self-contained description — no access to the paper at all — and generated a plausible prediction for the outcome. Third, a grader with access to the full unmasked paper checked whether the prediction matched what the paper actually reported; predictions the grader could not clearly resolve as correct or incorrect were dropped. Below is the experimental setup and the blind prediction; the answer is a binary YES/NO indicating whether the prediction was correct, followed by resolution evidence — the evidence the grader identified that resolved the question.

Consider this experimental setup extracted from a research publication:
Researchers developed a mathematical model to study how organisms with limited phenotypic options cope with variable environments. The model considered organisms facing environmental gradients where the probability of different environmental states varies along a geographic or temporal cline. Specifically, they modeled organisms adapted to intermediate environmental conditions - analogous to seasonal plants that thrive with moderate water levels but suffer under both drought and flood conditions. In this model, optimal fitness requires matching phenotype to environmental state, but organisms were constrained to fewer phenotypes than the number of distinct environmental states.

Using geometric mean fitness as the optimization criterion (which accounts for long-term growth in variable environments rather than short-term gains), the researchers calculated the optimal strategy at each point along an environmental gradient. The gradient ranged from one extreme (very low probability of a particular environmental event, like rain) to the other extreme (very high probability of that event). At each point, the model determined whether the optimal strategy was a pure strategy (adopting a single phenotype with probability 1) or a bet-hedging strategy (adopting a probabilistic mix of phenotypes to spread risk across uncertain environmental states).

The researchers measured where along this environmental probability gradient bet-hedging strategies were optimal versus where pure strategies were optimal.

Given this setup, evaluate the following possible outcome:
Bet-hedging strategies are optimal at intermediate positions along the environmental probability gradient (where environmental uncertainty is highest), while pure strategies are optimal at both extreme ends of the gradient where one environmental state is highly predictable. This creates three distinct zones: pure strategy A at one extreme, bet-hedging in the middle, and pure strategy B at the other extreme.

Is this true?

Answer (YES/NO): NO